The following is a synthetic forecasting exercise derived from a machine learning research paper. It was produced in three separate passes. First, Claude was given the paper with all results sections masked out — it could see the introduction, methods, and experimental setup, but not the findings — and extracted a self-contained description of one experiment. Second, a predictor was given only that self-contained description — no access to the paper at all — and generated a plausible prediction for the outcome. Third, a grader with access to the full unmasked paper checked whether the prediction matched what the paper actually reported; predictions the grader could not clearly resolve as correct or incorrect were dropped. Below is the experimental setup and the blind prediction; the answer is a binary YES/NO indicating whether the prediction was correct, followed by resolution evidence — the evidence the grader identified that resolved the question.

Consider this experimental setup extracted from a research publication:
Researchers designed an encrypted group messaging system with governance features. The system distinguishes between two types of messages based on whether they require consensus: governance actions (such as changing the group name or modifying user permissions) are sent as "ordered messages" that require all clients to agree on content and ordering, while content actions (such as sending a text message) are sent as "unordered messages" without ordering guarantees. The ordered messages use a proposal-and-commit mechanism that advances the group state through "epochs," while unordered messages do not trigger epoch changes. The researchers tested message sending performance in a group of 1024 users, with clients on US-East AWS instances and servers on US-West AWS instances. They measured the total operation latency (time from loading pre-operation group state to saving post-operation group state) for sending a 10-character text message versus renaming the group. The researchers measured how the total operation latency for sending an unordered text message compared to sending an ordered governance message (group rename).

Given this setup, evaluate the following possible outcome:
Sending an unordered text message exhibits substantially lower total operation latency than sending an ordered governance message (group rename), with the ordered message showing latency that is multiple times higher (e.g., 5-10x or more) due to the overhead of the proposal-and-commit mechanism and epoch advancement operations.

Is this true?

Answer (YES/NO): NO